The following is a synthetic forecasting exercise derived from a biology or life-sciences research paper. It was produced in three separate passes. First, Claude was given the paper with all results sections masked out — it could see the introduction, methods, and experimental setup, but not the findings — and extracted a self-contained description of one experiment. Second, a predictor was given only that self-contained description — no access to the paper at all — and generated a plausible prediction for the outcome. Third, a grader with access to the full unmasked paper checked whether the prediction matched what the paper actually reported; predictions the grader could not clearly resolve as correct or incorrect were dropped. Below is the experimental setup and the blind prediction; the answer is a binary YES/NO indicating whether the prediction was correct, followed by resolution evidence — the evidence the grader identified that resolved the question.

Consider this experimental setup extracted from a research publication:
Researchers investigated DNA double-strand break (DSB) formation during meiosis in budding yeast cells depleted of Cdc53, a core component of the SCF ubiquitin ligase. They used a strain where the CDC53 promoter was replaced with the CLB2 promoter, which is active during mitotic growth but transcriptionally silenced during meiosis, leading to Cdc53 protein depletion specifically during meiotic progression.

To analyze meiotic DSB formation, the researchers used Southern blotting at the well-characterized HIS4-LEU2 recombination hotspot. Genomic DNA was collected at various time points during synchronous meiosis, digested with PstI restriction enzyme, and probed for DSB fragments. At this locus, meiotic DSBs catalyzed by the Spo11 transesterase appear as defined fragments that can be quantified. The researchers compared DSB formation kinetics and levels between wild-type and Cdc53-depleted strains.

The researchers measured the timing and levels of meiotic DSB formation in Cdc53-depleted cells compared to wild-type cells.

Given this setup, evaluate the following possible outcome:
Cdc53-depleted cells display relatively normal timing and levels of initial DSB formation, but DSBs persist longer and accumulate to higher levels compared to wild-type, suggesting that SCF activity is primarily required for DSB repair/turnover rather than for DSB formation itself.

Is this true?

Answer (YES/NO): NO